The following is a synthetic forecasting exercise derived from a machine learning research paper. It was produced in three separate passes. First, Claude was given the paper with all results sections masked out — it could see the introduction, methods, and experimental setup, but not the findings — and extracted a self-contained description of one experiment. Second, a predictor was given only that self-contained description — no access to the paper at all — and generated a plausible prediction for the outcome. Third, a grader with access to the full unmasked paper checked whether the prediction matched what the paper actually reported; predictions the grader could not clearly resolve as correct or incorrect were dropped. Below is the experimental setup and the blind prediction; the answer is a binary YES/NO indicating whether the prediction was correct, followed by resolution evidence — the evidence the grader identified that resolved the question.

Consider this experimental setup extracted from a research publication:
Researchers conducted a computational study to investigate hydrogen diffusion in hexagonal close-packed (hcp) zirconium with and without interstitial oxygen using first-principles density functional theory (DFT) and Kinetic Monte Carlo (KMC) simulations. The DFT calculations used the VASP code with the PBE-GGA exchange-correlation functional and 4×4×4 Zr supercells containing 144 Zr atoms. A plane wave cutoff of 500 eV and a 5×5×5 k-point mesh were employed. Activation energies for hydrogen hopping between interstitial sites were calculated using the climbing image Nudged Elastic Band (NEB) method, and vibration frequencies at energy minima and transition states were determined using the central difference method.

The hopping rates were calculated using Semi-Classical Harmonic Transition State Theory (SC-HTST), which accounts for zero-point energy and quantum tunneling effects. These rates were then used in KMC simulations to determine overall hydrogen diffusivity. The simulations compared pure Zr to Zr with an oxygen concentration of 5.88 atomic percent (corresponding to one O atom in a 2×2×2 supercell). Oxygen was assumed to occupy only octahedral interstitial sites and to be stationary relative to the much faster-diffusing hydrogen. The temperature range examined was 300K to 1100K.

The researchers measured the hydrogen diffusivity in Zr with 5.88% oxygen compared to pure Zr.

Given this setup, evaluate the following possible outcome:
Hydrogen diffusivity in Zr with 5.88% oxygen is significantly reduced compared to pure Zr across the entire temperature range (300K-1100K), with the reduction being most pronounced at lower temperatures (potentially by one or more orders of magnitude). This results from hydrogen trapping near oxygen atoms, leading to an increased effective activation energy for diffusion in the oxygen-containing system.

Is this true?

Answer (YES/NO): YES